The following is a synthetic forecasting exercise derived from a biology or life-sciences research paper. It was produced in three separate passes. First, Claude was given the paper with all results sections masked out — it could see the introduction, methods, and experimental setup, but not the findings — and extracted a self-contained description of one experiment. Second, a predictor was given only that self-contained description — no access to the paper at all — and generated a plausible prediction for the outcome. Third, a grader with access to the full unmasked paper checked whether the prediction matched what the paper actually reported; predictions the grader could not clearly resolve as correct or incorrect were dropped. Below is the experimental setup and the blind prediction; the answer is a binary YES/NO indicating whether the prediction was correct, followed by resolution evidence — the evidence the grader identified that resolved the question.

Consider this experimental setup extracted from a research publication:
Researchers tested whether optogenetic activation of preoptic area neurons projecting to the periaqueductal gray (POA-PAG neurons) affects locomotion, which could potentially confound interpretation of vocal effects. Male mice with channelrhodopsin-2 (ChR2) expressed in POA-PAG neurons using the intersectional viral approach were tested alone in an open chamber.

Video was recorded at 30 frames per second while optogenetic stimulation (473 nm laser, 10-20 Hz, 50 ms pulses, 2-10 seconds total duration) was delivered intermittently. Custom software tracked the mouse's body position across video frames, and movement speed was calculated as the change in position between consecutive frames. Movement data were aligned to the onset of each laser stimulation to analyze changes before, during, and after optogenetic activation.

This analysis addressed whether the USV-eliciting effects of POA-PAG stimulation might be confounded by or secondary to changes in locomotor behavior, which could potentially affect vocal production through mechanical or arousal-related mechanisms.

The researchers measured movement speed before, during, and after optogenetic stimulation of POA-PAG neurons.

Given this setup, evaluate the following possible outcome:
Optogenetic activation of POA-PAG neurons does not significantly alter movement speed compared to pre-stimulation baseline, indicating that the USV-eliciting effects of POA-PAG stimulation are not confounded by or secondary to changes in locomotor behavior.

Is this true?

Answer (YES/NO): YES